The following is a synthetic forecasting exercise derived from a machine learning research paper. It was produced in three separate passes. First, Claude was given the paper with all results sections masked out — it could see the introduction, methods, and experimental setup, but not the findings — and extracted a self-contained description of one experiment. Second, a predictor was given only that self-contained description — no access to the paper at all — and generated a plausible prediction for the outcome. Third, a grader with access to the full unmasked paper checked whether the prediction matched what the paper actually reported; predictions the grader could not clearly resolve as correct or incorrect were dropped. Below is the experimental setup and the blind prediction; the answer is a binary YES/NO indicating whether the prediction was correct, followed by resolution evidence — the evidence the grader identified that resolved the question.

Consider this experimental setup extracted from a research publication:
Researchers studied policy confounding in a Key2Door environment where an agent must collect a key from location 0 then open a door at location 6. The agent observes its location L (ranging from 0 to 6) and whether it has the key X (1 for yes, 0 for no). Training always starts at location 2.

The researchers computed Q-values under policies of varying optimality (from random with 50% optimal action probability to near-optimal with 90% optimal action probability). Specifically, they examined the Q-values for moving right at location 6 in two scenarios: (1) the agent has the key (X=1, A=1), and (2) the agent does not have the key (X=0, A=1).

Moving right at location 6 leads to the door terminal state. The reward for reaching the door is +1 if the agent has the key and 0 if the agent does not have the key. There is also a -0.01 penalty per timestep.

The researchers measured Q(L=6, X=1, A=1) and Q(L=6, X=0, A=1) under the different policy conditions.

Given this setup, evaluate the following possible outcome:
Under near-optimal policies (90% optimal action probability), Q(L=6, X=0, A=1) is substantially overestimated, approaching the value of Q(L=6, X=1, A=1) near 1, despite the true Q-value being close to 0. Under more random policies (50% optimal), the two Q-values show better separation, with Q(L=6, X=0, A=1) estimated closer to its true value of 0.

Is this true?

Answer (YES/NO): NO